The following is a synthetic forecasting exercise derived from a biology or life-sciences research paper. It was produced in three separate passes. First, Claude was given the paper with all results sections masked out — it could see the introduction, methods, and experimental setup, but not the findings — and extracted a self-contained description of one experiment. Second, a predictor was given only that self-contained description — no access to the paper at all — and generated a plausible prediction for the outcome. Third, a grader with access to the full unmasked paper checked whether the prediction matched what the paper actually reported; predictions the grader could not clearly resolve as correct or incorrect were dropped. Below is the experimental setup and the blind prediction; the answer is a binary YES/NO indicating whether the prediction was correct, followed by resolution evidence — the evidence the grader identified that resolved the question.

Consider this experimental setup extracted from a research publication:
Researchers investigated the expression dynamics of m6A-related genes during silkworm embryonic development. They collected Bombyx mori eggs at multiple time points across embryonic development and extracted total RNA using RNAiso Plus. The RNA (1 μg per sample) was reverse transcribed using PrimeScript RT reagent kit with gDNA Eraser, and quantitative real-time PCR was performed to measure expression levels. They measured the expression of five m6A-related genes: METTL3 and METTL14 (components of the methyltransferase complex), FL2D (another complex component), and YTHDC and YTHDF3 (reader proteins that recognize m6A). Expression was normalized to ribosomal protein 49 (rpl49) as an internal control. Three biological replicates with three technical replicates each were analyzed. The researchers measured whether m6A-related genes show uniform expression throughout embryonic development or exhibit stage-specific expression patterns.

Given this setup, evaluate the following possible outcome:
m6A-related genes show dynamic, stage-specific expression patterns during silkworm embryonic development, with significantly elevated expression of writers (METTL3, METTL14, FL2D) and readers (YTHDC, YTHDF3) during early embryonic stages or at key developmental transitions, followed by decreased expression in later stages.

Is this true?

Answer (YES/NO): NO